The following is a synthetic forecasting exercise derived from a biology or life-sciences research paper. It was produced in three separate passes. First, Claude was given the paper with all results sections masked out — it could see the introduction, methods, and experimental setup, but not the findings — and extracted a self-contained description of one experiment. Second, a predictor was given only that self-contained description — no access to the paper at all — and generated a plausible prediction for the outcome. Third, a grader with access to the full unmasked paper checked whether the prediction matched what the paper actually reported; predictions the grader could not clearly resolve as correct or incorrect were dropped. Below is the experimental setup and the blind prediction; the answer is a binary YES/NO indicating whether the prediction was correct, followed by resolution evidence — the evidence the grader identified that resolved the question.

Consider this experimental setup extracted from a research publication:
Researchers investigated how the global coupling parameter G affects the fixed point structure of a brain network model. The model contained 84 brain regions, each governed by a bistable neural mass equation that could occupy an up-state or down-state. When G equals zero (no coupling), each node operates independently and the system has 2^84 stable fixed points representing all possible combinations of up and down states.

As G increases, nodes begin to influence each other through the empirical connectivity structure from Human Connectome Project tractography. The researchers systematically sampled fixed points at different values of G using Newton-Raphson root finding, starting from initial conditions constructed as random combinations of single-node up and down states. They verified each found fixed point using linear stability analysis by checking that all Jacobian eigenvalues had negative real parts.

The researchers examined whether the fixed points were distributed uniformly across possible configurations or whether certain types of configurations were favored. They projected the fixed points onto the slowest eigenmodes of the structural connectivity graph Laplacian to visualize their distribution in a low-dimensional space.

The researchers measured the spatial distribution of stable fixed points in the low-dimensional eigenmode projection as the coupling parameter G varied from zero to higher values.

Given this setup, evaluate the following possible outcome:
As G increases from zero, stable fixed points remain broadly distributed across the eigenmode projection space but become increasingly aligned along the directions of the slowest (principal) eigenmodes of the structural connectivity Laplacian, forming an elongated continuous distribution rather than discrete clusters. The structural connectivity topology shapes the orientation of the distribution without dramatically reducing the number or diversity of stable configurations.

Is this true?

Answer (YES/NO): NO